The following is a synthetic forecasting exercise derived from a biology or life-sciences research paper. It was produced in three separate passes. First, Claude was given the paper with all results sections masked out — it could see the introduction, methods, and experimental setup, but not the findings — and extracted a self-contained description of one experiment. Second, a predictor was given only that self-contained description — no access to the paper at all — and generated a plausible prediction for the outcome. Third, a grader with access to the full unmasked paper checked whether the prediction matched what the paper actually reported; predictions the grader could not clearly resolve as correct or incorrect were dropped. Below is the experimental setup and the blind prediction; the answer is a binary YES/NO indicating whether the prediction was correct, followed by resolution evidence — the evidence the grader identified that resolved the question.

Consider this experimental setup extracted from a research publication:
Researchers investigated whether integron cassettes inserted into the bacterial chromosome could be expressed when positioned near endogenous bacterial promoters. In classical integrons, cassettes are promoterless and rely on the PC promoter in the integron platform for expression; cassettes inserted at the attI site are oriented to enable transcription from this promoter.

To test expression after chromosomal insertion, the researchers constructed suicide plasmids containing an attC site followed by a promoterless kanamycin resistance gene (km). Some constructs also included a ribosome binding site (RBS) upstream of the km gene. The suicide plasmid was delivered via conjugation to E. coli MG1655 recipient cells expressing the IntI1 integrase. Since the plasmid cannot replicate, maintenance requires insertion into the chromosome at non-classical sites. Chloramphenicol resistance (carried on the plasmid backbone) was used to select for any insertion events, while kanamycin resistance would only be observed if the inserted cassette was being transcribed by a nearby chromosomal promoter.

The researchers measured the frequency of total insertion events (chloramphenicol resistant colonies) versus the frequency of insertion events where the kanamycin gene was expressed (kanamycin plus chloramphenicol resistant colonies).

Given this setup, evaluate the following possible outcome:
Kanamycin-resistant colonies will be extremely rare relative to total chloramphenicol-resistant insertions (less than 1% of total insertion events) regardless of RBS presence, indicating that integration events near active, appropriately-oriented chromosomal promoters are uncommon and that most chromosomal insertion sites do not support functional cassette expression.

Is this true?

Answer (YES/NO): NO